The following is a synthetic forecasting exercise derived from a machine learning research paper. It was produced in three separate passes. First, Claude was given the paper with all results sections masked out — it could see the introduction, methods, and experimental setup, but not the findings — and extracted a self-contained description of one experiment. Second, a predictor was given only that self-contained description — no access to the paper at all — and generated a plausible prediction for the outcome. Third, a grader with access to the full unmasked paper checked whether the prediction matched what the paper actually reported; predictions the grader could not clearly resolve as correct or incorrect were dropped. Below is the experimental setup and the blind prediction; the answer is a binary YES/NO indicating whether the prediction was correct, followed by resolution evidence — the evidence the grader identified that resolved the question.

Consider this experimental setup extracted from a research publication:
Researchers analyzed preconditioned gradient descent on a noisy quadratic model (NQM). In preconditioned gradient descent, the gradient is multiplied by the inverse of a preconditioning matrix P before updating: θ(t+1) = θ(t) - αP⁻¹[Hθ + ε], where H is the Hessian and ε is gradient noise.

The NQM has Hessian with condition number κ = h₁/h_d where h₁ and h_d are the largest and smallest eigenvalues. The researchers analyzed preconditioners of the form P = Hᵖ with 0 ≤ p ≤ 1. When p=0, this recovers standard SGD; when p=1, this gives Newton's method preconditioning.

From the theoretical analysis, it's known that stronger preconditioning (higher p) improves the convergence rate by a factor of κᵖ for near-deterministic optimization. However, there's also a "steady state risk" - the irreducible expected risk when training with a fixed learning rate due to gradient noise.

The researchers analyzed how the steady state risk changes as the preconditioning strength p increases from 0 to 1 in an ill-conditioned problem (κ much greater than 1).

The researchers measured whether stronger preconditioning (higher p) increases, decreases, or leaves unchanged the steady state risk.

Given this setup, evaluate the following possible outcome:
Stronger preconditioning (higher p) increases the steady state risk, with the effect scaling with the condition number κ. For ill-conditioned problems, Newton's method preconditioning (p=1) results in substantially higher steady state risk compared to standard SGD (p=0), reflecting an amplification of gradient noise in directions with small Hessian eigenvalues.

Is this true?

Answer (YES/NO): YES